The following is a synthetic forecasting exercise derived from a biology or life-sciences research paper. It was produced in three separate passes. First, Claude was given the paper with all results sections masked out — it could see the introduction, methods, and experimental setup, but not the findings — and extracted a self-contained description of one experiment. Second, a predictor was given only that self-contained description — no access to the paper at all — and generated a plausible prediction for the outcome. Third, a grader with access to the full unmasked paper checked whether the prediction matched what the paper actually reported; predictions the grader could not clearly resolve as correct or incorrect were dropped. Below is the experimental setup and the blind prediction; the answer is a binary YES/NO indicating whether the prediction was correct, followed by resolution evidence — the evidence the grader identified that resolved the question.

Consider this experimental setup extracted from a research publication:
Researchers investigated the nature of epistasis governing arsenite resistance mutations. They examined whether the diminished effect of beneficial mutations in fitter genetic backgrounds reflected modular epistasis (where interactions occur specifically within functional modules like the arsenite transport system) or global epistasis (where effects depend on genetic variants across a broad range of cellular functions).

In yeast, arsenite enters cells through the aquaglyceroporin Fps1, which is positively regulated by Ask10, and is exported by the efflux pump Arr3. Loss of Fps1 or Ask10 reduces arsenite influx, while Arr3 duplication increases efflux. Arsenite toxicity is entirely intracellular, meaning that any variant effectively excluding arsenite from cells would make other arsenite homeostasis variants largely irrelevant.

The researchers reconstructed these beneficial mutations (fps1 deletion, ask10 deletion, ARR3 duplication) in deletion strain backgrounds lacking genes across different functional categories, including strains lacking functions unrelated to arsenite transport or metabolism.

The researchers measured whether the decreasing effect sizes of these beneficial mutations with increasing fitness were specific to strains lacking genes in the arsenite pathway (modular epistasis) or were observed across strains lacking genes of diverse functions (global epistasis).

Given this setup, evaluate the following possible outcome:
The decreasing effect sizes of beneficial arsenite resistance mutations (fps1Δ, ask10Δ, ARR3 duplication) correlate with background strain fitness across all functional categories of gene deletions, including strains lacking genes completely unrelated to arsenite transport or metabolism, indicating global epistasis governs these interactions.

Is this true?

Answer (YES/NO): YES